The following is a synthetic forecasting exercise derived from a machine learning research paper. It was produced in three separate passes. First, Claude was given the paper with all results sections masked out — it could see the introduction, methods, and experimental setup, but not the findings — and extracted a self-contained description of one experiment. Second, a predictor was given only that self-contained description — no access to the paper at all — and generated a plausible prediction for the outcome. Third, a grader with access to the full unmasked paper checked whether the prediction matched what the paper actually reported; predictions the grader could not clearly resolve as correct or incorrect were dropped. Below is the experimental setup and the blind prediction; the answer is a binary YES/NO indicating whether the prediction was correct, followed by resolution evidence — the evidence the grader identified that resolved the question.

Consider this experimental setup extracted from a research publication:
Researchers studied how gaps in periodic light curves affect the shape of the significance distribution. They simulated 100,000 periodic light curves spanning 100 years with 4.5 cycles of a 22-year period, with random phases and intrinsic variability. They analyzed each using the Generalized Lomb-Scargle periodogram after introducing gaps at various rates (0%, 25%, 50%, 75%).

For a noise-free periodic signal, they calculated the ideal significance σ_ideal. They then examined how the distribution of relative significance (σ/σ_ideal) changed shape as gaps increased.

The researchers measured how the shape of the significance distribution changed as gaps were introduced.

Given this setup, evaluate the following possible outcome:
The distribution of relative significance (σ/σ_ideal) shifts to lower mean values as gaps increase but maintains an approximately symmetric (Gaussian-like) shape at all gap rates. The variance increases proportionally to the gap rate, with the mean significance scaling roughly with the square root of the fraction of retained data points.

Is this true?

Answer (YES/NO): NO